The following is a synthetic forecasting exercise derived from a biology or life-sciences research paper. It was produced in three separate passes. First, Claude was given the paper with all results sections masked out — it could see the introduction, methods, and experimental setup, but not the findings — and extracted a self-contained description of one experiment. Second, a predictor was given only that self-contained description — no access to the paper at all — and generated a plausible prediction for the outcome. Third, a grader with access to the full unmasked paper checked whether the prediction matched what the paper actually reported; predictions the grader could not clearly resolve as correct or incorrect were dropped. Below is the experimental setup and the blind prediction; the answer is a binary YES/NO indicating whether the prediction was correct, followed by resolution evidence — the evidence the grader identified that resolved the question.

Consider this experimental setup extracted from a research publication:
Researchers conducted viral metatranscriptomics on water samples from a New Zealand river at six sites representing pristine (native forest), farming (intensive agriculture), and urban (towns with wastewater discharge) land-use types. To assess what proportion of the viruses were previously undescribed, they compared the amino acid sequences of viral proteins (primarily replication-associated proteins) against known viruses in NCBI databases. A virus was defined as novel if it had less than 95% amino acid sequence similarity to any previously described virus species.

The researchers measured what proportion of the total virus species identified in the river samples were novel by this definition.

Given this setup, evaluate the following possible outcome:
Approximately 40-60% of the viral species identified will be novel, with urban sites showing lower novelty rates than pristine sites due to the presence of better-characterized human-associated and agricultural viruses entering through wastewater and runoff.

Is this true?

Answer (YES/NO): NO